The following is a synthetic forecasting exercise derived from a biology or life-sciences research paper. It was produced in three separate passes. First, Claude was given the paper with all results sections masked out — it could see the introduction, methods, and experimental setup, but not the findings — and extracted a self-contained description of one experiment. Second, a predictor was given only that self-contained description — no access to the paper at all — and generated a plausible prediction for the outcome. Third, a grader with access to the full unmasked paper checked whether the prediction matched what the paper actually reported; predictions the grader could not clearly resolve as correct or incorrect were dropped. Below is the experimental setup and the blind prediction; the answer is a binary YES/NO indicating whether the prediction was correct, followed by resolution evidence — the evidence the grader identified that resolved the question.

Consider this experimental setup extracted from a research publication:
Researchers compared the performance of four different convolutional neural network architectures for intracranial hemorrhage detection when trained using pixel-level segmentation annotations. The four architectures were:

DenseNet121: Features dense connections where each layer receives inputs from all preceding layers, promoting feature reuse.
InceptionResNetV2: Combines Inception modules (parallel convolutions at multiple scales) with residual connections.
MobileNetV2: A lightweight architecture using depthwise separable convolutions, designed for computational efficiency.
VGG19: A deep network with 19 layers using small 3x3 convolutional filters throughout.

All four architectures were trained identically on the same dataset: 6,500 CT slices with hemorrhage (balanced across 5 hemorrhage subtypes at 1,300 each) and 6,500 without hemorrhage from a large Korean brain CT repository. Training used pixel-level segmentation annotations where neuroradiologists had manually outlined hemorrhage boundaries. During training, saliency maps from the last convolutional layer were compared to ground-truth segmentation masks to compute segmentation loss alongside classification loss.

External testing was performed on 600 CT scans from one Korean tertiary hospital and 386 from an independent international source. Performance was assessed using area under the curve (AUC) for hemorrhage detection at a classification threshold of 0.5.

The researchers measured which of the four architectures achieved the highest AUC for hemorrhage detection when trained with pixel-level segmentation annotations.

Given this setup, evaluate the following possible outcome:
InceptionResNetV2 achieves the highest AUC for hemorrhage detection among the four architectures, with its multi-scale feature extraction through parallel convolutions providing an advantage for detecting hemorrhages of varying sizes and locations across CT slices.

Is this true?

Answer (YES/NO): NO